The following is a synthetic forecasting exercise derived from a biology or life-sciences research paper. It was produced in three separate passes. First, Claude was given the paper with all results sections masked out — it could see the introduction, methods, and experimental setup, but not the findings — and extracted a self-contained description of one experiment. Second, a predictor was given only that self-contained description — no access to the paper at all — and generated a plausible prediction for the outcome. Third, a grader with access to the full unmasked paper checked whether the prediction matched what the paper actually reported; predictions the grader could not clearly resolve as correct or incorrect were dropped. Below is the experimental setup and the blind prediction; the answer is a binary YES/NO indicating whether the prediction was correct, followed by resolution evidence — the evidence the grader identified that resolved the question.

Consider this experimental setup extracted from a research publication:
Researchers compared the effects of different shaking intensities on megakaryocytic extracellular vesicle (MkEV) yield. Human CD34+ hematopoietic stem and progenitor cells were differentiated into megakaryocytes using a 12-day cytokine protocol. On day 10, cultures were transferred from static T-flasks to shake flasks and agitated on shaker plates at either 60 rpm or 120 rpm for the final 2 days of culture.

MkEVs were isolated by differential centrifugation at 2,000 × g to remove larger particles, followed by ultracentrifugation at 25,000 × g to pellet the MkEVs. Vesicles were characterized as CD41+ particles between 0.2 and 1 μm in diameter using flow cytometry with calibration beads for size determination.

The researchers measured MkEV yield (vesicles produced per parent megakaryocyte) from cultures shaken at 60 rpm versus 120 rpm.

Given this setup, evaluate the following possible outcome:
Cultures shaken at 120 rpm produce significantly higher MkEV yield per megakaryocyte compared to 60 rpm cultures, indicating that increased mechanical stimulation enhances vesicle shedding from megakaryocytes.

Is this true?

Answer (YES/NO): YES